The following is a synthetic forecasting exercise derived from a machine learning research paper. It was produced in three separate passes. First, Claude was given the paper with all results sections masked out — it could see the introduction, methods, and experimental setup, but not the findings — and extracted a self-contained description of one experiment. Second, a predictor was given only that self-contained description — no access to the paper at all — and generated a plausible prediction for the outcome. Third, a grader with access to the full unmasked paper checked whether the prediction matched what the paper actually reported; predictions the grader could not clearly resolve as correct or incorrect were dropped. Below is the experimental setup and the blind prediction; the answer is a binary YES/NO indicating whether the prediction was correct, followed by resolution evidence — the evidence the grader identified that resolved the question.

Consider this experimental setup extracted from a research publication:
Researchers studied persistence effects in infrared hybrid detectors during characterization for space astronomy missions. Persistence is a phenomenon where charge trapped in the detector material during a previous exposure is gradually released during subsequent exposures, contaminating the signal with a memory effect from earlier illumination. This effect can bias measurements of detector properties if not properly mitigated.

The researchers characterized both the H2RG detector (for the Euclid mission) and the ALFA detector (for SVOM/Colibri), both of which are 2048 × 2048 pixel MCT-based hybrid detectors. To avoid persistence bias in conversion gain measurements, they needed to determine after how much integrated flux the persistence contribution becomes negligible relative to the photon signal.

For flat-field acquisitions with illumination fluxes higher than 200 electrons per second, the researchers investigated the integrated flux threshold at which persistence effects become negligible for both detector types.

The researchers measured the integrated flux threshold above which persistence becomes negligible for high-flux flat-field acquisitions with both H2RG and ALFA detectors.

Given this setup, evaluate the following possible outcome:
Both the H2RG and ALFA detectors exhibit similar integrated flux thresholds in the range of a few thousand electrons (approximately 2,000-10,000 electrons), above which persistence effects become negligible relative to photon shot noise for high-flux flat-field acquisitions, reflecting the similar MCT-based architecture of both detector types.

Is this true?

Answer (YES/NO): YES